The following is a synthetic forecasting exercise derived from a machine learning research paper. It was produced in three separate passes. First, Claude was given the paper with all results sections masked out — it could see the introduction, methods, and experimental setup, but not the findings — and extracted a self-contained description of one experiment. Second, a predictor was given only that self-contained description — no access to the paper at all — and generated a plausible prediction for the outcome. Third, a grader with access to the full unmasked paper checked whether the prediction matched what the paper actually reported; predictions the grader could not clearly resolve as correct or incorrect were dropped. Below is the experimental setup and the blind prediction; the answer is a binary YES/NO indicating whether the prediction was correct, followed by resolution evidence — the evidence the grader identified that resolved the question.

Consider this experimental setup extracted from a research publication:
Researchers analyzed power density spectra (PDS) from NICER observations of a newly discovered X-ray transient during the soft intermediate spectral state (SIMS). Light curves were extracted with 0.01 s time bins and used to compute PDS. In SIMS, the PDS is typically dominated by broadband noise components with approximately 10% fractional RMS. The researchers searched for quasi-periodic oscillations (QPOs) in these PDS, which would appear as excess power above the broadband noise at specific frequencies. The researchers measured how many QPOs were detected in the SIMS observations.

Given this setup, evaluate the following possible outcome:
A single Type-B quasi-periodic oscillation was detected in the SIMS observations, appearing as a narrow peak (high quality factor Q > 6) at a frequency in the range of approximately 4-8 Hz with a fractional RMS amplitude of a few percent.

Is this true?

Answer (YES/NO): NO